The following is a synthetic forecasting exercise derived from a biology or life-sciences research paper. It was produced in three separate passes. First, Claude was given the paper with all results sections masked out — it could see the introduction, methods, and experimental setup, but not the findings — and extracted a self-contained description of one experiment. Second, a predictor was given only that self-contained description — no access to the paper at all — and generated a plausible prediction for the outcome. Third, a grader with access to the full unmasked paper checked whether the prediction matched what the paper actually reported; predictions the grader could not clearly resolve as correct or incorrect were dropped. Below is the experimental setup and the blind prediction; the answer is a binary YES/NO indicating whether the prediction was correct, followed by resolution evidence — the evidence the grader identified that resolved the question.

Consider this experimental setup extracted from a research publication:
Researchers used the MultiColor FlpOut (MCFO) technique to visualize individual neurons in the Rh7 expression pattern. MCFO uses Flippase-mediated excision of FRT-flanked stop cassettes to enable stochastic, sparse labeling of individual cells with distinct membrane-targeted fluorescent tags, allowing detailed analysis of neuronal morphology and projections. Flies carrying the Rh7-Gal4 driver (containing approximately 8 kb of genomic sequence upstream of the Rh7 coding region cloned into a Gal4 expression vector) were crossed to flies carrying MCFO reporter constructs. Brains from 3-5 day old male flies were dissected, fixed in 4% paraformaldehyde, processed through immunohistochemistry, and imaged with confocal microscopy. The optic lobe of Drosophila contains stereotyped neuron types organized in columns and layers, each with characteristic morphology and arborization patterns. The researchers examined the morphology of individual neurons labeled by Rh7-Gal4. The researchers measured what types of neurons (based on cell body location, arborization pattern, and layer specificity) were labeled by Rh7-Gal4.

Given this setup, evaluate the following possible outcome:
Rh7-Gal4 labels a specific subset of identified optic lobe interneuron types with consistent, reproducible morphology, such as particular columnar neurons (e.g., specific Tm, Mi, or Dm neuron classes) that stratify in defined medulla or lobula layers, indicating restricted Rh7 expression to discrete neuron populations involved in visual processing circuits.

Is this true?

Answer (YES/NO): YES